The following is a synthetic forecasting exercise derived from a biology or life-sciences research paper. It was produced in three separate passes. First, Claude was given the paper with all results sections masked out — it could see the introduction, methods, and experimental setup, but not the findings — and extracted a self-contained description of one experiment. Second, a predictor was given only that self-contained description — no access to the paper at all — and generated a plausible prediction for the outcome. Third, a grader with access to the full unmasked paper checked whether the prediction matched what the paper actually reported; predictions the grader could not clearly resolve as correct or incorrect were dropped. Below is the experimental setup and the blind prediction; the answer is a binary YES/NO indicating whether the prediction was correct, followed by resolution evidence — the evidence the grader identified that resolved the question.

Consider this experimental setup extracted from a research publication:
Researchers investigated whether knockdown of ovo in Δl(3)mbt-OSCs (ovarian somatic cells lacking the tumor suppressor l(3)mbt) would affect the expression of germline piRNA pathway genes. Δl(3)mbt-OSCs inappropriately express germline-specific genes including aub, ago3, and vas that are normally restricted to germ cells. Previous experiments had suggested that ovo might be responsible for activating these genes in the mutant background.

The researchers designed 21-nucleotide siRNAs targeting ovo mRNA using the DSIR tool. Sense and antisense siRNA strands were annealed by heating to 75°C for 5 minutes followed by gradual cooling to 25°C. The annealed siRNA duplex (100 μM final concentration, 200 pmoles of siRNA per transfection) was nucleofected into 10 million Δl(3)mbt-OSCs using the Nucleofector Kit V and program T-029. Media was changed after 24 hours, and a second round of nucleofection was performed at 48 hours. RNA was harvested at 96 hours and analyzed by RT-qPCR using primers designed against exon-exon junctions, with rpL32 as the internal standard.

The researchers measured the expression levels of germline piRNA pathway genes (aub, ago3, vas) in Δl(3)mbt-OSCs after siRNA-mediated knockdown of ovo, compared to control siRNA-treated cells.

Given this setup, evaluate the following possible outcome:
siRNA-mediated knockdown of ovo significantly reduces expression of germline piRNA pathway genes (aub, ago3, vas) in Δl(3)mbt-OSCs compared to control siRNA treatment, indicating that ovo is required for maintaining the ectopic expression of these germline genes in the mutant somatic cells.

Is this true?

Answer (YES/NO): YES